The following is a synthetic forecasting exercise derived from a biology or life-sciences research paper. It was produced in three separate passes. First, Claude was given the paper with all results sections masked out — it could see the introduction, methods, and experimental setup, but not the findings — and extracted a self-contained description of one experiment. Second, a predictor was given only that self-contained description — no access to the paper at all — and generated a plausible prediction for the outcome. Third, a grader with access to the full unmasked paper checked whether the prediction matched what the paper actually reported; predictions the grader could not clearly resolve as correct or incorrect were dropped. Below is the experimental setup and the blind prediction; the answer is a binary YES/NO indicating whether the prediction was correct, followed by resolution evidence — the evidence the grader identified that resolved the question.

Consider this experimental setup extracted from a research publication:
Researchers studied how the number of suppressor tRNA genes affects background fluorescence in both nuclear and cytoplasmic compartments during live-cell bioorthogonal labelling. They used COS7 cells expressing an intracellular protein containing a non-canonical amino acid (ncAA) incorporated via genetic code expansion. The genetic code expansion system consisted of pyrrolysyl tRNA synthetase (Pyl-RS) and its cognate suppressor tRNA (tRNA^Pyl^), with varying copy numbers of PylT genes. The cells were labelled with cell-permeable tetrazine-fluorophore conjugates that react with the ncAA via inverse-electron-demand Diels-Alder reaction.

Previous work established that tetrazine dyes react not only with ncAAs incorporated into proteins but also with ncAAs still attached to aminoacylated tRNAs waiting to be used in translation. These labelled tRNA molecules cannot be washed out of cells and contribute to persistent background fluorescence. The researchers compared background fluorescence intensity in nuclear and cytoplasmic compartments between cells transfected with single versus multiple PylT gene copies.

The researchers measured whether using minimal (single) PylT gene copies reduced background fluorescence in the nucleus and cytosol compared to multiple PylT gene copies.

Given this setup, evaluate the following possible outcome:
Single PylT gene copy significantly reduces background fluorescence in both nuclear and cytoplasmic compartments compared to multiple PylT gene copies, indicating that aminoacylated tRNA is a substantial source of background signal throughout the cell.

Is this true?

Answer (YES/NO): YES